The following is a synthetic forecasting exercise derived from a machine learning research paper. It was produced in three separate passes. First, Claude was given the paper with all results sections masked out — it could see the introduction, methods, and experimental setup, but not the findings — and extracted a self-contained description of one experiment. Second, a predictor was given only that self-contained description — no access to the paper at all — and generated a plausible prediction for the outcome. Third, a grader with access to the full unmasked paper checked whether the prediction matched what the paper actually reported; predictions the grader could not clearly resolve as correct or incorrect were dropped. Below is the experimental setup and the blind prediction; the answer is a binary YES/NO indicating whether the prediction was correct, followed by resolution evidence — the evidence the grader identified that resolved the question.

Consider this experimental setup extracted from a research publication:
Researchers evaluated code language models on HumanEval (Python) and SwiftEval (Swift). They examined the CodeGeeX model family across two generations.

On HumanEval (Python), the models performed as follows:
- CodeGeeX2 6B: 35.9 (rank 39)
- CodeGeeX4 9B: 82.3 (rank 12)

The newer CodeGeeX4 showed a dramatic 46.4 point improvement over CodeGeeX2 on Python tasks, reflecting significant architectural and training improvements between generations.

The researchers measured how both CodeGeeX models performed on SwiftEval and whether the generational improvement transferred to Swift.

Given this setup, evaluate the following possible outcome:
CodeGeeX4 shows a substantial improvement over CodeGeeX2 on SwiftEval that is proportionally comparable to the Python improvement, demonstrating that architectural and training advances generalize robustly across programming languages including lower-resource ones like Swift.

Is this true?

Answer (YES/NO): NO